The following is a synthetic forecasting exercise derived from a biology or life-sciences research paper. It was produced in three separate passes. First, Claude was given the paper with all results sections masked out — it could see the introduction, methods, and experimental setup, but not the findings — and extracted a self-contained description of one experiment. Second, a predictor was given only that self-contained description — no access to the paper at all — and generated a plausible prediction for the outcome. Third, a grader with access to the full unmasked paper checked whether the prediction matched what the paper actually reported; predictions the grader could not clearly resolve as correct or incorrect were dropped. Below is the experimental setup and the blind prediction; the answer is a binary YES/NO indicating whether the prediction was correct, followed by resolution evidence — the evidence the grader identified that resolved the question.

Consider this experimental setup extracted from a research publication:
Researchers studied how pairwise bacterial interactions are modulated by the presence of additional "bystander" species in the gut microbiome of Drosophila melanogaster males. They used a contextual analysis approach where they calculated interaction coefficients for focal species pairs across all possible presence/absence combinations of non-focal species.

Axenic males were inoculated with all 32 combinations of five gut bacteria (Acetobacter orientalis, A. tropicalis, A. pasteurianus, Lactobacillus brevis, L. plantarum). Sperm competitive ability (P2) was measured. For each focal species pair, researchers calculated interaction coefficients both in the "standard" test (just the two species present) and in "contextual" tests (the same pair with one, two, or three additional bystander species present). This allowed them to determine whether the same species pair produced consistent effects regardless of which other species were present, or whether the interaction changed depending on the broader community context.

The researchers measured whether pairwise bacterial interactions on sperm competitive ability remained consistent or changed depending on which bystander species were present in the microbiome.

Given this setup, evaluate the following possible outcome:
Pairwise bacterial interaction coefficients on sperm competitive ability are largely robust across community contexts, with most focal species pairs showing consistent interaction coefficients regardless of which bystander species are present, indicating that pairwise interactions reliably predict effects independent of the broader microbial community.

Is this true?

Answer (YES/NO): NO